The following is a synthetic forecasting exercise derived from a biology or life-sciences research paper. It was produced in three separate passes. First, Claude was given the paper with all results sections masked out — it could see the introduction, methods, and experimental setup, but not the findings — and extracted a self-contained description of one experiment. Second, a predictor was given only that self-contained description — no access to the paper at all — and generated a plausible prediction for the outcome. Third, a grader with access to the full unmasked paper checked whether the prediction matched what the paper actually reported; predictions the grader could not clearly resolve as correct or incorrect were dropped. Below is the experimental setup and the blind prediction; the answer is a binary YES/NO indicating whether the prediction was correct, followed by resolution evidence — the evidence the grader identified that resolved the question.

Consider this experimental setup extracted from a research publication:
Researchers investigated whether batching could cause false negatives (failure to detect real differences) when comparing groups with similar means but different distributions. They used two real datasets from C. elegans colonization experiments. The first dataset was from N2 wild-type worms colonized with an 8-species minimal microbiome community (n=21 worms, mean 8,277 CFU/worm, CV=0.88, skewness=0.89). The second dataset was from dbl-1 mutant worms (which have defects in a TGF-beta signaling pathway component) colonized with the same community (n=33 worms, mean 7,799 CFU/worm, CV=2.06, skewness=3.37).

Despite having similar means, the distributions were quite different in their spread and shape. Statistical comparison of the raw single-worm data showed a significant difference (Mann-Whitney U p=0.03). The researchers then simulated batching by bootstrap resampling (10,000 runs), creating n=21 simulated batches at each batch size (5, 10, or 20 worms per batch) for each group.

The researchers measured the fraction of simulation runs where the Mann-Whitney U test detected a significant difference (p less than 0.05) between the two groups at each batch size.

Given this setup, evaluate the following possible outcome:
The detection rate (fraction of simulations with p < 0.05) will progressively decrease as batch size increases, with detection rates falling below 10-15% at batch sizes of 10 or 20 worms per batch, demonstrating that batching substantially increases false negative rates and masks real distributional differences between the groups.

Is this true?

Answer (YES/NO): NO